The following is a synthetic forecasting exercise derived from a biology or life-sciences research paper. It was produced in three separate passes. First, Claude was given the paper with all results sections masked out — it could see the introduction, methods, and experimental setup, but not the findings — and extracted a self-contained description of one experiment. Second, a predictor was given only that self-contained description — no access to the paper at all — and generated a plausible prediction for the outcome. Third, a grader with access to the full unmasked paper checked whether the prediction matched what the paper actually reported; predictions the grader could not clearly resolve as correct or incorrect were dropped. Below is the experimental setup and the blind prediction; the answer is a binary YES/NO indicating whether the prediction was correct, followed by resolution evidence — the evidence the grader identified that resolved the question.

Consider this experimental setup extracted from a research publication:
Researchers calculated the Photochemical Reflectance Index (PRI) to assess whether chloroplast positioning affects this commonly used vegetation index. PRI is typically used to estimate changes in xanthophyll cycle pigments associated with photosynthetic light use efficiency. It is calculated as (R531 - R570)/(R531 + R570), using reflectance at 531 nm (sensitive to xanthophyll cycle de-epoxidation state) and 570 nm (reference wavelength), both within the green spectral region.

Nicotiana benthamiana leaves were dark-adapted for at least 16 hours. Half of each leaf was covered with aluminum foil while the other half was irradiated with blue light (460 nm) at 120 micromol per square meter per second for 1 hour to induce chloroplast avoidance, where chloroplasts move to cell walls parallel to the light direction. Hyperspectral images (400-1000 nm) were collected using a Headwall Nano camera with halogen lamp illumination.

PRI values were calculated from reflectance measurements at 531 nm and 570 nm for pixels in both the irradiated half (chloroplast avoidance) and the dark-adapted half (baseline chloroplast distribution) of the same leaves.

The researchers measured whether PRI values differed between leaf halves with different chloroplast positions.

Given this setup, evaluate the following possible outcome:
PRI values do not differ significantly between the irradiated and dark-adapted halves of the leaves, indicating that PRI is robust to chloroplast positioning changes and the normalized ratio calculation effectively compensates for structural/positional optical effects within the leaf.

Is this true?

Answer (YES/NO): NO